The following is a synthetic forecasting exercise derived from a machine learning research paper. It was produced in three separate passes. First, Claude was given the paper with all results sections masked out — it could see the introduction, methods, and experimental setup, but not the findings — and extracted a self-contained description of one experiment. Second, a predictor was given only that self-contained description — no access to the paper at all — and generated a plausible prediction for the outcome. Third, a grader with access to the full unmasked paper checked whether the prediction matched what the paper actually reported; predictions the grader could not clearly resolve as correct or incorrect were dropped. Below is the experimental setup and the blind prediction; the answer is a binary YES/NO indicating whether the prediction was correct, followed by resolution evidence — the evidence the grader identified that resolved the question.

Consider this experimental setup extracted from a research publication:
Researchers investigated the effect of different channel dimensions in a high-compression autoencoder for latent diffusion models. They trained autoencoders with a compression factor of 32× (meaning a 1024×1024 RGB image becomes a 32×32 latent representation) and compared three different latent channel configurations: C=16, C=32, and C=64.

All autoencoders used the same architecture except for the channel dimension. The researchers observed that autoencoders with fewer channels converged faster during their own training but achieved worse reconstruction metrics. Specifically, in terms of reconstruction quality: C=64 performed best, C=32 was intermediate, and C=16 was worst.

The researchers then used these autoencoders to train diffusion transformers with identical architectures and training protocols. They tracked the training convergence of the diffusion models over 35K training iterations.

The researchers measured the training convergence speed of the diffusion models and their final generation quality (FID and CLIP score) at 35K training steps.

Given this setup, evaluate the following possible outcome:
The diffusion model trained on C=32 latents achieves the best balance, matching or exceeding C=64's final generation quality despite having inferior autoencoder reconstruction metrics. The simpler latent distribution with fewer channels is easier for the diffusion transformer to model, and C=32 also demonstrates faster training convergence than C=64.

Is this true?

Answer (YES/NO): YES